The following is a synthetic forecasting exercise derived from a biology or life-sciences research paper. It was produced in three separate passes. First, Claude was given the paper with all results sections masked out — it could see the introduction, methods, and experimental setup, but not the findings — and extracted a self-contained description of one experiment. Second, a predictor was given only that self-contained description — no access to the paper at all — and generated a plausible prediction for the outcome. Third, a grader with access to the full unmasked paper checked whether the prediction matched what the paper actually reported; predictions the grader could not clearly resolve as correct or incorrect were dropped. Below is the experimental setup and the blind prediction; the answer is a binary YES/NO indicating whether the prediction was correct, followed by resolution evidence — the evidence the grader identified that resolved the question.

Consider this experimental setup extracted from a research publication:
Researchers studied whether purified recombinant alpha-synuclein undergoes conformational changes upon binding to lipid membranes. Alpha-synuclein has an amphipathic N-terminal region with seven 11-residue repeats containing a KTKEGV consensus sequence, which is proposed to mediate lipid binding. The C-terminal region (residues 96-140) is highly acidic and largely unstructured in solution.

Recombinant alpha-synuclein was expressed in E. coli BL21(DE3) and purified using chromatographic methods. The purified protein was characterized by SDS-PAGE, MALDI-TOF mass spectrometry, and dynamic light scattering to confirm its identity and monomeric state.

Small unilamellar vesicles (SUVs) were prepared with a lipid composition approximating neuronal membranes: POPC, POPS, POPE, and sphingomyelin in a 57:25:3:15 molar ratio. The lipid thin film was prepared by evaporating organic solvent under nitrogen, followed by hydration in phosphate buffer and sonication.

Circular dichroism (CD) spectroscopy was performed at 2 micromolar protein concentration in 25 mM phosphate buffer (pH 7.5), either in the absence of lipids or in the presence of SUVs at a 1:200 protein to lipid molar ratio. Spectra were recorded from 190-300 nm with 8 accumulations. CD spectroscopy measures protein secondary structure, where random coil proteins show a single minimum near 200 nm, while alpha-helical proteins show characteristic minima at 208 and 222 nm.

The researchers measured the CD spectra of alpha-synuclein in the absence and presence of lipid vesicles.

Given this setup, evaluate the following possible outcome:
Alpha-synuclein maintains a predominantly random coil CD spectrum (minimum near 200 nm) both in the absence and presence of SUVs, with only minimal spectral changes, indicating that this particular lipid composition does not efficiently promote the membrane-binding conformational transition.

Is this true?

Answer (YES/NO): NO